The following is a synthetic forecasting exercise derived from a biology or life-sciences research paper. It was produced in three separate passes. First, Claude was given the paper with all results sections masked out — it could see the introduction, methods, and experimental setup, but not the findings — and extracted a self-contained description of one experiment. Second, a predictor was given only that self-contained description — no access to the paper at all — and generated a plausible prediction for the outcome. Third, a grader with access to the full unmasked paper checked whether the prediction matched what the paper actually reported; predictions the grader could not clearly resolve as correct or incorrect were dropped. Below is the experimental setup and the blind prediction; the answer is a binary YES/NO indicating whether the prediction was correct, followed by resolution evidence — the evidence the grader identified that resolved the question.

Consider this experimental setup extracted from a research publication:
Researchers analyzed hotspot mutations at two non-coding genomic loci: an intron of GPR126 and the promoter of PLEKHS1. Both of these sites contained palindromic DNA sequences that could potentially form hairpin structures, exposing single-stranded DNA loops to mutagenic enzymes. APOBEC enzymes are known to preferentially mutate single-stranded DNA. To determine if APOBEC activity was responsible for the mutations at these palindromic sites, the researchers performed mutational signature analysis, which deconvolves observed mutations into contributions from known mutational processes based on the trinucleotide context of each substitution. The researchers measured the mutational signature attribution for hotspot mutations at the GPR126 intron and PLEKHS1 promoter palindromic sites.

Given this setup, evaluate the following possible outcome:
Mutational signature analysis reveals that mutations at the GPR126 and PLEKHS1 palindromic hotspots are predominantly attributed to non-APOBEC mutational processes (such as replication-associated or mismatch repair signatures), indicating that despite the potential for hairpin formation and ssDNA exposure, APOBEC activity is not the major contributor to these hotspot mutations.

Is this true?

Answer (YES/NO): NO